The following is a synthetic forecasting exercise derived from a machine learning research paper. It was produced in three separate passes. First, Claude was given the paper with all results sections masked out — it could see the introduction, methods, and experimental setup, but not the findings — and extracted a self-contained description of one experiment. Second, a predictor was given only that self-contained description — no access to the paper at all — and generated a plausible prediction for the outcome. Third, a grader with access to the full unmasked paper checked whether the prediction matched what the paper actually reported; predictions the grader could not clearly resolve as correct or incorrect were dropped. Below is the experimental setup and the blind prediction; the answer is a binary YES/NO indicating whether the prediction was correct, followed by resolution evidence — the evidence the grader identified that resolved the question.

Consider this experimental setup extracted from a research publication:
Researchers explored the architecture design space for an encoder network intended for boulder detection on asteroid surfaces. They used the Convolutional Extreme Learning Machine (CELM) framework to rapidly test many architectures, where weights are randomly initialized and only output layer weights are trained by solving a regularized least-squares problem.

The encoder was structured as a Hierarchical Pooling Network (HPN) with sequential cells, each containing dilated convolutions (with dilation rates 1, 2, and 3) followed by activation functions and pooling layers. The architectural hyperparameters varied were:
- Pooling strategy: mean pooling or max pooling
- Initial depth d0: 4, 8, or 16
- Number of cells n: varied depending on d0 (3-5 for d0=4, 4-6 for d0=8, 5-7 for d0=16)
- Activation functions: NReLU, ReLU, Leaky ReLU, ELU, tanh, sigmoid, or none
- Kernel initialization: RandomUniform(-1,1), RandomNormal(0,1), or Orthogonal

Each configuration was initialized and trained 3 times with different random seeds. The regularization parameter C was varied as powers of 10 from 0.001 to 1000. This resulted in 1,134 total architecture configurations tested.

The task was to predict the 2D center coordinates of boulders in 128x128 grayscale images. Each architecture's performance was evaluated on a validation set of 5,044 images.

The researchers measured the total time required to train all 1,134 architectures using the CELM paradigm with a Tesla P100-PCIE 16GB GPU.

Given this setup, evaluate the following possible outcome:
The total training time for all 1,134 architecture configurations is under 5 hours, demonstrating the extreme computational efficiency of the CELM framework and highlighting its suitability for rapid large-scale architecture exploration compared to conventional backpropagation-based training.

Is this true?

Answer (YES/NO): NO